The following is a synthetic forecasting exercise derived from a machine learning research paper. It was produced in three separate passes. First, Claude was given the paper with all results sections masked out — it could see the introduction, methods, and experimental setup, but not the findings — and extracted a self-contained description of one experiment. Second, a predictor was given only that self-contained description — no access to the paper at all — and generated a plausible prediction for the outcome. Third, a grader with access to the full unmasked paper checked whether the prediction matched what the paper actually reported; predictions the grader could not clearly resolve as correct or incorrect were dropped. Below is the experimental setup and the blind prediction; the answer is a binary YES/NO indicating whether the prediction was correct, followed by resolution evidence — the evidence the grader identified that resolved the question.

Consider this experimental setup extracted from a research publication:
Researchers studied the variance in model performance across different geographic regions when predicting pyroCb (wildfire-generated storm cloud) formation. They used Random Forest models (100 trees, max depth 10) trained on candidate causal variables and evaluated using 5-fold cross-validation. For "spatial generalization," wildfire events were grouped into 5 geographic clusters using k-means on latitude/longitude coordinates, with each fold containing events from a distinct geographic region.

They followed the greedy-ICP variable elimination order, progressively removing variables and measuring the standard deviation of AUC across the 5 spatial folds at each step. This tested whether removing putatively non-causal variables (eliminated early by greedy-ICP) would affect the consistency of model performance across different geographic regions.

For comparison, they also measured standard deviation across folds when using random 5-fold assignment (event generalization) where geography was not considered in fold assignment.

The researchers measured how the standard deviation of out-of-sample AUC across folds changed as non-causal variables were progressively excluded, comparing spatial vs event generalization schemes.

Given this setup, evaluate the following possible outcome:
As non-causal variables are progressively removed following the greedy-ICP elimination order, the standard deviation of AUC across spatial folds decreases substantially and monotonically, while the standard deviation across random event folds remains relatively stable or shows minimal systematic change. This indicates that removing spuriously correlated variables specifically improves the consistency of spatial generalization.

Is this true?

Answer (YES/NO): NO